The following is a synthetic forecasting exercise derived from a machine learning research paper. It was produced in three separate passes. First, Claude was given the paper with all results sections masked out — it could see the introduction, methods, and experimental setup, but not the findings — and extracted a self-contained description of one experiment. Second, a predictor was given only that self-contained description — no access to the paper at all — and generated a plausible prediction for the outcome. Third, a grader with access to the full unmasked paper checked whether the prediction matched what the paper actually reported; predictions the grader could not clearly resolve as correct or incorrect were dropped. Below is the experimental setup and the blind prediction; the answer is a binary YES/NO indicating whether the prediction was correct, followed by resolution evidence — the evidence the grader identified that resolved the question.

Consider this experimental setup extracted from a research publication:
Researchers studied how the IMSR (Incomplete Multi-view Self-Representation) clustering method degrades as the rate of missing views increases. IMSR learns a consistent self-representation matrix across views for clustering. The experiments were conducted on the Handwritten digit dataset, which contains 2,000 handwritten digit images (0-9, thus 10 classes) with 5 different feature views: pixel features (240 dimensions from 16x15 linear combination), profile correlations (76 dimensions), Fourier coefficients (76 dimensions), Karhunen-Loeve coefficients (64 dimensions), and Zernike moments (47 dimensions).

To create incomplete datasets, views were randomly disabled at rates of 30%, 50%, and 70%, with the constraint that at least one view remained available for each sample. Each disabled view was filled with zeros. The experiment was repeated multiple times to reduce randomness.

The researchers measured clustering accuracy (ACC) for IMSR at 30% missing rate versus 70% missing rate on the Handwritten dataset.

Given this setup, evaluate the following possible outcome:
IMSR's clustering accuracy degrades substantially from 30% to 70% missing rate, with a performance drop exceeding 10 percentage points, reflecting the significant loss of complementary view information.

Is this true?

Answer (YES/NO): YES